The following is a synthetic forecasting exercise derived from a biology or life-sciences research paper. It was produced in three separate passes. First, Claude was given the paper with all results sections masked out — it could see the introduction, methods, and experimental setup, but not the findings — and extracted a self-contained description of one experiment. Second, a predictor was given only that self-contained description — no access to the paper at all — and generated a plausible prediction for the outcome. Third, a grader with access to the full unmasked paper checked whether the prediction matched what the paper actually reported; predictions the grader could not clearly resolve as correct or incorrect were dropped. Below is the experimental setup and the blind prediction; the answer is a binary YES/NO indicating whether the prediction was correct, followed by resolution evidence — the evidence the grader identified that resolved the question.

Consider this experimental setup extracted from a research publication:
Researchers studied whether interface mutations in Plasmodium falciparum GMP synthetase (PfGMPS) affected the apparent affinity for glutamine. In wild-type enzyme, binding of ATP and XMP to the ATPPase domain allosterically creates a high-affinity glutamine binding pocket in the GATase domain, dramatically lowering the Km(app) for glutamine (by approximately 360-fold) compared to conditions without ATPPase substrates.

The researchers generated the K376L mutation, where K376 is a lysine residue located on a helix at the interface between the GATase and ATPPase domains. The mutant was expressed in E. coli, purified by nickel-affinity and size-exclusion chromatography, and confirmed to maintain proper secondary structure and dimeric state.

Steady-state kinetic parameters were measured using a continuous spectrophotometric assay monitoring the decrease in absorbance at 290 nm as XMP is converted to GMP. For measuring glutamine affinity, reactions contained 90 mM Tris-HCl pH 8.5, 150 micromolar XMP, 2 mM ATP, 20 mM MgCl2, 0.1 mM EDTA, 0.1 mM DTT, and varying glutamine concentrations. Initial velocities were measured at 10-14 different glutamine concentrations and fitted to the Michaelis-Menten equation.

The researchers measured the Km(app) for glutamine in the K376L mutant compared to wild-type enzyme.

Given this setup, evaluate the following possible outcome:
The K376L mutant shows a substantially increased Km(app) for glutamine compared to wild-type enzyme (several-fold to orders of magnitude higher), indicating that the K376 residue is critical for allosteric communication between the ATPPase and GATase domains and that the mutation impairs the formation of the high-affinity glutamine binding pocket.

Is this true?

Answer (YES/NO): YES